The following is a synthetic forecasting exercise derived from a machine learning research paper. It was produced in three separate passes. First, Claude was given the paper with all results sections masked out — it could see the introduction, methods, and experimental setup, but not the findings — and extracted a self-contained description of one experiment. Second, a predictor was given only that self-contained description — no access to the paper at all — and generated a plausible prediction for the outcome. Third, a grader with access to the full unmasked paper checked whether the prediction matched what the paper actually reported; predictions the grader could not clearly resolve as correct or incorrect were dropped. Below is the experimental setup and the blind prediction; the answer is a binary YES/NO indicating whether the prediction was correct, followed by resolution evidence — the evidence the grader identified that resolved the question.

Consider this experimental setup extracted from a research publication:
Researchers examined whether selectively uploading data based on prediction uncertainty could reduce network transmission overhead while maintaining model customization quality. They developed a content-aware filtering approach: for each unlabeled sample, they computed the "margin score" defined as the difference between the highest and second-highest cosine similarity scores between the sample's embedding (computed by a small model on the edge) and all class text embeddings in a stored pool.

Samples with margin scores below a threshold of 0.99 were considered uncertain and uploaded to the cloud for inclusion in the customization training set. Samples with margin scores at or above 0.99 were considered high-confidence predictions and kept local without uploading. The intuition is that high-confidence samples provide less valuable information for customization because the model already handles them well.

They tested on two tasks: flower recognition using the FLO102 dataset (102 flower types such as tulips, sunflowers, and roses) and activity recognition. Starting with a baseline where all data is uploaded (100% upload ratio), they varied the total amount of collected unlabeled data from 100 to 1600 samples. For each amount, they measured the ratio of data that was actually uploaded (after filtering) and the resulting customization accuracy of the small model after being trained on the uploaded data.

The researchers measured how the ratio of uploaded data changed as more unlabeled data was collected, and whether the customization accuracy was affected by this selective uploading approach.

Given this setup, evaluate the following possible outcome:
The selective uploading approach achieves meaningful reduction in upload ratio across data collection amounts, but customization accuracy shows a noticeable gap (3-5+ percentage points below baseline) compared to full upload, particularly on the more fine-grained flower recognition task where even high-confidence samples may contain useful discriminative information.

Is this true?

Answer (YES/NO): NO